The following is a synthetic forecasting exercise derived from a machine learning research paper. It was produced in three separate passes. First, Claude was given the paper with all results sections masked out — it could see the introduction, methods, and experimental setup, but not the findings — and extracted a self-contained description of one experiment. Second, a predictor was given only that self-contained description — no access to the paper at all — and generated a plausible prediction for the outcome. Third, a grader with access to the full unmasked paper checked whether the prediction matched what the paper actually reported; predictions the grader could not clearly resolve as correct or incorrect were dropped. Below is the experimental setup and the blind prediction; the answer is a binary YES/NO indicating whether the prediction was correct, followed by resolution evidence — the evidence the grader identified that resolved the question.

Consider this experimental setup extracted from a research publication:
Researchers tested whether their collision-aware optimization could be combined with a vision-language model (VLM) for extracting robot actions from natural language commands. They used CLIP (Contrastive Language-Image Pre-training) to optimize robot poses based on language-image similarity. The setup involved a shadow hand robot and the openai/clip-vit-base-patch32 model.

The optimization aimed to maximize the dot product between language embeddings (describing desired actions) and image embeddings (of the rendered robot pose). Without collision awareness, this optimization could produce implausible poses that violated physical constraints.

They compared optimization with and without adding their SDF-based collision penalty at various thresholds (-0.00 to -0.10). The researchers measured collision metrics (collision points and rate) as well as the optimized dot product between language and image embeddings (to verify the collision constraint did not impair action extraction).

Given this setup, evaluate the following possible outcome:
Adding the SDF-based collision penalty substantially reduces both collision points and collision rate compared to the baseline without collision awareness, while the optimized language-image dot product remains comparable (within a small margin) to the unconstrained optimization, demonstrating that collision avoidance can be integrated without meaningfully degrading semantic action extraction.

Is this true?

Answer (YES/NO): YES